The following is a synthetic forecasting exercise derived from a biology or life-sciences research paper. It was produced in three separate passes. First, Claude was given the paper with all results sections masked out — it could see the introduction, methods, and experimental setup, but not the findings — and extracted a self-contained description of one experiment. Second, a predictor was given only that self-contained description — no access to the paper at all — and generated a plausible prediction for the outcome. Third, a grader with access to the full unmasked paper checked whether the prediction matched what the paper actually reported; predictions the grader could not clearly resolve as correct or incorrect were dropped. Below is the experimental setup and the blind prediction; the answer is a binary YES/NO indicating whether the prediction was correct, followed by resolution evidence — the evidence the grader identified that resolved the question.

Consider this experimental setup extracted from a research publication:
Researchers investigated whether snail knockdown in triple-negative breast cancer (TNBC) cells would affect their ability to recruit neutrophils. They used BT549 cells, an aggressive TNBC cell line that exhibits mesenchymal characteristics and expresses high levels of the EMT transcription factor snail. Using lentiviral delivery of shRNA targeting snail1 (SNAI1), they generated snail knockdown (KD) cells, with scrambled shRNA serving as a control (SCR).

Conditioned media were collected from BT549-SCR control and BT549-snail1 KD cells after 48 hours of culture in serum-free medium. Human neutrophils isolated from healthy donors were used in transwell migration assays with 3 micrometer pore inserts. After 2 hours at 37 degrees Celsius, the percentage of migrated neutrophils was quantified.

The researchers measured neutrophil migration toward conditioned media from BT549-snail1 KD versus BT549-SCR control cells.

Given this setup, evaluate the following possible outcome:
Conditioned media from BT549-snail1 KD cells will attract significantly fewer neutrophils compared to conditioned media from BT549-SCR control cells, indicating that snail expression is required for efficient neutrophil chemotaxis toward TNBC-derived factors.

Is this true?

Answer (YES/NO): NO